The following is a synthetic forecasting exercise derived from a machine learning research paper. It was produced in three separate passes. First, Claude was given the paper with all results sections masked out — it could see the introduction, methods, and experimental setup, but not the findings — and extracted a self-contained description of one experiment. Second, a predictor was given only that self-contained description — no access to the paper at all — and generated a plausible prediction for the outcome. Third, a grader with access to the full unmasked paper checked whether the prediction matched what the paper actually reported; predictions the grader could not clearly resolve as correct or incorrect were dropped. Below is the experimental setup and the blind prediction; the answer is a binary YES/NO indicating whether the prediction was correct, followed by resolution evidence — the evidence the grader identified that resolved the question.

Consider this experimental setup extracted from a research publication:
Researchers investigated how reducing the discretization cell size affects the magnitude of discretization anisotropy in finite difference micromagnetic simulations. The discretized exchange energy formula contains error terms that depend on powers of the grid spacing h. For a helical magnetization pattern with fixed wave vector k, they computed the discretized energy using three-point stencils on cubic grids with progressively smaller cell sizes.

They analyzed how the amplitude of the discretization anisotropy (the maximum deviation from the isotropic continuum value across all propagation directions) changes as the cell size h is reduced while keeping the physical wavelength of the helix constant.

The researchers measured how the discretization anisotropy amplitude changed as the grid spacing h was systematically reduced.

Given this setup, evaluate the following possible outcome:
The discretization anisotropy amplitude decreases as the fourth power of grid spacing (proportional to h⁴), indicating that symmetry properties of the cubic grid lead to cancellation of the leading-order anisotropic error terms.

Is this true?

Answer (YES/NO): NO